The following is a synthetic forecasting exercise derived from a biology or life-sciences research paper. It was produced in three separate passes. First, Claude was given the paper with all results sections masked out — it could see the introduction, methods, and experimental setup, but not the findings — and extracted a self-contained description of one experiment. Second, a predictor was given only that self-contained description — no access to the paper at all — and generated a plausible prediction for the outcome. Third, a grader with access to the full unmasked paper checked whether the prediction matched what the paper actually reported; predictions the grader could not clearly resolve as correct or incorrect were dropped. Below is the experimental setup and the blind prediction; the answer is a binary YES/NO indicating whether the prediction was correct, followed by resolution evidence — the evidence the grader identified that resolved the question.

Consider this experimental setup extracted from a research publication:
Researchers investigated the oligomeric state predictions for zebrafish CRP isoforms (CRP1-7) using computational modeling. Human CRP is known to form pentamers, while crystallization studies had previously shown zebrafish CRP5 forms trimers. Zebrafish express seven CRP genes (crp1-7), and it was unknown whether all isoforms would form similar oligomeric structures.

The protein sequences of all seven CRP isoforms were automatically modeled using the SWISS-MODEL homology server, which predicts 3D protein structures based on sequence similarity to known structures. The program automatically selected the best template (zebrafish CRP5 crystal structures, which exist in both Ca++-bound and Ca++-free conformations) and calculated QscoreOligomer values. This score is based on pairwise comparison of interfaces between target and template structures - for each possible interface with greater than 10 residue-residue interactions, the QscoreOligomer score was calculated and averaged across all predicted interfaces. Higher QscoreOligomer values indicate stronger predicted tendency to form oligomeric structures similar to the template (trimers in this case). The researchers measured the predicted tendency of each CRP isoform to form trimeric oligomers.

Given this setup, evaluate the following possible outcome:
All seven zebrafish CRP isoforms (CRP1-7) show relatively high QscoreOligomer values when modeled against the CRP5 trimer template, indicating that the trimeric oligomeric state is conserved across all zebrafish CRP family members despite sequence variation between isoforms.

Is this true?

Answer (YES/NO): NO